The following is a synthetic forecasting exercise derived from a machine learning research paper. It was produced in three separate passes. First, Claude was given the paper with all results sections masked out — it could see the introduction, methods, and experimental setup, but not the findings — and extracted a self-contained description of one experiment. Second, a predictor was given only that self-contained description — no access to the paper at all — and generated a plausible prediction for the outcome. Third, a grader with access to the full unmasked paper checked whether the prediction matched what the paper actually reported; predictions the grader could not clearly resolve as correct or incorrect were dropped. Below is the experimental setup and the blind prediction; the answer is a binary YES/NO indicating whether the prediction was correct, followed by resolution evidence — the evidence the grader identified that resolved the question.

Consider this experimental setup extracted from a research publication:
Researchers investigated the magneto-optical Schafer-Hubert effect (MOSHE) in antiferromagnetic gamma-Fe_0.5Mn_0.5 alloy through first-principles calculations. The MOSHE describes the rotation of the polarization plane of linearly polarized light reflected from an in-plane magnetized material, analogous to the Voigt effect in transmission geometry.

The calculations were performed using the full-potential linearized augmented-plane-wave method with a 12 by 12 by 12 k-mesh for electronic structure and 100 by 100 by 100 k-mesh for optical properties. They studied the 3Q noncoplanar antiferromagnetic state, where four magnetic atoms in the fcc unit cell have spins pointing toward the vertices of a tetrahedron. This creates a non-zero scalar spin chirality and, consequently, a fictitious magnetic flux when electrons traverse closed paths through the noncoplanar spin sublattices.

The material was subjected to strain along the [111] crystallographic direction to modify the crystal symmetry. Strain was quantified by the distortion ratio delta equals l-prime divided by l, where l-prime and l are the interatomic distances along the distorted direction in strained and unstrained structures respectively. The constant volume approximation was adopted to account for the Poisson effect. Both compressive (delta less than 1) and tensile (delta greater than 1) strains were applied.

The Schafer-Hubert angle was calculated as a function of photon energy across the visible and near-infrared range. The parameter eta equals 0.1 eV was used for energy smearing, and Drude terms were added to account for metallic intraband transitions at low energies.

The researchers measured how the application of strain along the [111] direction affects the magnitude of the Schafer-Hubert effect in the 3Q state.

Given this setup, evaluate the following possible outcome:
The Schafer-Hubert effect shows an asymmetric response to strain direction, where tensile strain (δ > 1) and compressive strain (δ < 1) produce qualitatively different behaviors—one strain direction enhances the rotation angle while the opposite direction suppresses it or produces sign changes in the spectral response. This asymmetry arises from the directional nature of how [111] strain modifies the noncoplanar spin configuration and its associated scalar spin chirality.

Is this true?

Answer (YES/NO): NO